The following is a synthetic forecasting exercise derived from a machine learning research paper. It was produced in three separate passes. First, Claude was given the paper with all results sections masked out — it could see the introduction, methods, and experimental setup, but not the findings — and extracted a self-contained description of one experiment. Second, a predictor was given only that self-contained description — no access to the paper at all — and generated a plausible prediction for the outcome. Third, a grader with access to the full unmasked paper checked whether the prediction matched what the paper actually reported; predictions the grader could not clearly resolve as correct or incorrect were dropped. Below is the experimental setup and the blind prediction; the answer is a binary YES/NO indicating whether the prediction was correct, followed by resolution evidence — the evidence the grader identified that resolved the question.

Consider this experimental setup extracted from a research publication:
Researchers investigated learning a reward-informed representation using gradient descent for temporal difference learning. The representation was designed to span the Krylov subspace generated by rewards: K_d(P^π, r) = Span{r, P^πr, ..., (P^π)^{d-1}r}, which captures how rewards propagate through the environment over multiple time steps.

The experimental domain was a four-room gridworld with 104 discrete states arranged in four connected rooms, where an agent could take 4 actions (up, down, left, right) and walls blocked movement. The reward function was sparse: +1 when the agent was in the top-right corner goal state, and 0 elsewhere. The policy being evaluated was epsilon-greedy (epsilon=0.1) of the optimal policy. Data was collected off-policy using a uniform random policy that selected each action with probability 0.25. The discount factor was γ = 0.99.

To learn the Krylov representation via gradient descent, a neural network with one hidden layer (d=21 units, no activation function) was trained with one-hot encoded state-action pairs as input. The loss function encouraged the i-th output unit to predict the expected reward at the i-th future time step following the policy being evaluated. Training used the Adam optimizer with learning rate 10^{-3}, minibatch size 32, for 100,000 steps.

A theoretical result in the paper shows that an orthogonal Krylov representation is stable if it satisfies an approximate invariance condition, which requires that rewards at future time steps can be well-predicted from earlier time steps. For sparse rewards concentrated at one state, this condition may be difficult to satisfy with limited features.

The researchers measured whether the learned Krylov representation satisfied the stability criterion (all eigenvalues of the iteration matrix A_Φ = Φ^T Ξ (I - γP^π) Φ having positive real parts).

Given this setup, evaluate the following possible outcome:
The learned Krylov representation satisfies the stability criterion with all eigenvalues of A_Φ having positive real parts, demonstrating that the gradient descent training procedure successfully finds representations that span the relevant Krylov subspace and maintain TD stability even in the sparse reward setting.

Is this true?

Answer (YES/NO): YES